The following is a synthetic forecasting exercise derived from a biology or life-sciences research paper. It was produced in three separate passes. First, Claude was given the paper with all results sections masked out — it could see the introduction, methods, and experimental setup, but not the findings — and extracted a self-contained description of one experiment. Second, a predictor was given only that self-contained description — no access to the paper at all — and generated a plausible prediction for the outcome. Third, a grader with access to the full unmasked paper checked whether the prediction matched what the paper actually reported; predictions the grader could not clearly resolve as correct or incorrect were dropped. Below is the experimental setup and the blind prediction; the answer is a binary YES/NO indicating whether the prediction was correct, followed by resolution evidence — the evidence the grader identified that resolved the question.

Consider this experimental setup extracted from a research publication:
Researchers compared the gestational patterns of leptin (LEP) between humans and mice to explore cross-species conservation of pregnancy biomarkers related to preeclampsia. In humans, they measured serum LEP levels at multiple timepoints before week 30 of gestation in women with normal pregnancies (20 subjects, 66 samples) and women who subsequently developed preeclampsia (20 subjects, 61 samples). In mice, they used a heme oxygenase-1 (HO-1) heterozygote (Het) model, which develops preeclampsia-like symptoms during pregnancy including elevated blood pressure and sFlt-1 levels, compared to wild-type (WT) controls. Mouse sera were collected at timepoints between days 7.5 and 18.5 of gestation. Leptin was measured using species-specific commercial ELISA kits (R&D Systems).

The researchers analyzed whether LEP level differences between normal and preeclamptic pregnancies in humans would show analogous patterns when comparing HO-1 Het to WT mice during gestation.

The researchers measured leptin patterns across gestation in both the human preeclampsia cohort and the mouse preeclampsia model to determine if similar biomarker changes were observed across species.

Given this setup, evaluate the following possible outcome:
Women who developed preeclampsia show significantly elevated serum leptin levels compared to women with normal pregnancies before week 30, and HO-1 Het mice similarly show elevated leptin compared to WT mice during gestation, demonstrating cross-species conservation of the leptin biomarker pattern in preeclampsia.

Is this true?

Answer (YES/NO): YES